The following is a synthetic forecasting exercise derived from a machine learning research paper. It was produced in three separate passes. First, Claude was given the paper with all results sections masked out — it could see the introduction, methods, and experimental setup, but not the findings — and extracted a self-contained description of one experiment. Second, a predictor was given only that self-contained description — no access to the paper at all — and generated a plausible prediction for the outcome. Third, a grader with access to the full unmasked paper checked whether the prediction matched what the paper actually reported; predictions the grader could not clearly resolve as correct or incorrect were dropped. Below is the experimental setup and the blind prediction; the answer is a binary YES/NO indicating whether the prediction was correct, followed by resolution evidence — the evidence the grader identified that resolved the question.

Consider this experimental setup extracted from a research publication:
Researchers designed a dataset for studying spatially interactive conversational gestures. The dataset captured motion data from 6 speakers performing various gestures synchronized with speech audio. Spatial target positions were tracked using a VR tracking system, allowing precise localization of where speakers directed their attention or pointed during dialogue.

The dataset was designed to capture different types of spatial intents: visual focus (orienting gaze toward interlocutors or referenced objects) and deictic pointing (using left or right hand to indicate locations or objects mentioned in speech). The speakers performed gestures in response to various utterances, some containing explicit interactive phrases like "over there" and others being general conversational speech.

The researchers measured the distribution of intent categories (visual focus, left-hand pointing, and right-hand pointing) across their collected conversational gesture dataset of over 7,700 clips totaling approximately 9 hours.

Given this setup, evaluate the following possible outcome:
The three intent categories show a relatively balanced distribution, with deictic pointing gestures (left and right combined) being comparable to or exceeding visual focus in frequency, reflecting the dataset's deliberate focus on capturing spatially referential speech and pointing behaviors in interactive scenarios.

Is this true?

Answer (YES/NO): NO